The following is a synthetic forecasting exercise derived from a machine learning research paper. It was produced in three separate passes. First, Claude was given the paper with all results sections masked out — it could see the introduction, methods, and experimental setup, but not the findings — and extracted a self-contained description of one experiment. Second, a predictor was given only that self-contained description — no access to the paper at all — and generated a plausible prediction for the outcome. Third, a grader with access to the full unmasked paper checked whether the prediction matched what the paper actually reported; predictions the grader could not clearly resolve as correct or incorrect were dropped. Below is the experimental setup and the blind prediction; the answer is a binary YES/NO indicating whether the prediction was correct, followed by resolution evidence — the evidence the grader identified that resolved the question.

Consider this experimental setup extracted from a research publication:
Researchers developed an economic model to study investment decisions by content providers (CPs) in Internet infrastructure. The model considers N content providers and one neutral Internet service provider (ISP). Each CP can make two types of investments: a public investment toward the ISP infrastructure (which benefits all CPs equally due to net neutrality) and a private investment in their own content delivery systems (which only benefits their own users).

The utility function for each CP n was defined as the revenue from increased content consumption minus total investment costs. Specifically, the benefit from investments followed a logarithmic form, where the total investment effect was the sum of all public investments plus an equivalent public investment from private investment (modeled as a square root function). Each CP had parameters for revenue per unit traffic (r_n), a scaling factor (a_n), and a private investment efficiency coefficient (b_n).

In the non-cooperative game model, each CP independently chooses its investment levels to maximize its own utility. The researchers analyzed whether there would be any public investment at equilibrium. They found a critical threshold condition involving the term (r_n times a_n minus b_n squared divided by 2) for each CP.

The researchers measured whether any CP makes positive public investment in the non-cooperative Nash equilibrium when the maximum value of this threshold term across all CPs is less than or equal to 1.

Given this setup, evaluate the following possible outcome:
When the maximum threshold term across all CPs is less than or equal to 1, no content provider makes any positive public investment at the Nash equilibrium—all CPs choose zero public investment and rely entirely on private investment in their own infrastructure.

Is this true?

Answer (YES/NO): YES